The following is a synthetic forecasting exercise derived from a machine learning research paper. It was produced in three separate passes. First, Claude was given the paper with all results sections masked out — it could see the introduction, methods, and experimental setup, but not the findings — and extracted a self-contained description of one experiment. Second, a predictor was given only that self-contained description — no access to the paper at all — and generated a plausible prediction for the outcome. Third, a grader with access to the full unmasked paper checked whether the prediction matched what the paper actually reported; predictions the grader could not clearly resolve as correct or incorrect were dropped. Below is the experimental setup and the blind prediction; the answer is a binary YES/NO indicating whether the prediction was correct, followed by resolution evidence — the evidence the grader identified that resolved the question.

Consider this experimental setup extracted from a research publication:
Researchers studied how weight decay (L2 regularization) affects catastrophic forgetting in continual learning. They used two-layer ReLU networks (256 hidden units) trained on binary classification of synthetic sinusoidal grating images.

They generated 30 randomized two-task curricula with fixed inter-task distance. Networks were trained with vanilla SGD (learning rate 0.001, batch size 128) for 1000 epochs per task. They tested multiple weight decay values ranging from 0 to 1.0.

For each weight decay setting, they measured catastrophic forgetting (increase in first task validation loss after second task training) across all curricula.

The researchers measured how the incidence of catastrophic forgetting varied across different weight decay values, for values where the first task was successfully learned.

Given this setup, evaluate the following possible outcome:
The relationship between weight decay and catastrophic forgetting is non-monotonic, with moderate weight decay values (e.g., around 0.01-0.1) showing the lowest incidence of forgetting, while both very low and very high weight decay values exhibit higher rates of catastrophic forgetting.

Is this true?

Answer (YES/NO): NO